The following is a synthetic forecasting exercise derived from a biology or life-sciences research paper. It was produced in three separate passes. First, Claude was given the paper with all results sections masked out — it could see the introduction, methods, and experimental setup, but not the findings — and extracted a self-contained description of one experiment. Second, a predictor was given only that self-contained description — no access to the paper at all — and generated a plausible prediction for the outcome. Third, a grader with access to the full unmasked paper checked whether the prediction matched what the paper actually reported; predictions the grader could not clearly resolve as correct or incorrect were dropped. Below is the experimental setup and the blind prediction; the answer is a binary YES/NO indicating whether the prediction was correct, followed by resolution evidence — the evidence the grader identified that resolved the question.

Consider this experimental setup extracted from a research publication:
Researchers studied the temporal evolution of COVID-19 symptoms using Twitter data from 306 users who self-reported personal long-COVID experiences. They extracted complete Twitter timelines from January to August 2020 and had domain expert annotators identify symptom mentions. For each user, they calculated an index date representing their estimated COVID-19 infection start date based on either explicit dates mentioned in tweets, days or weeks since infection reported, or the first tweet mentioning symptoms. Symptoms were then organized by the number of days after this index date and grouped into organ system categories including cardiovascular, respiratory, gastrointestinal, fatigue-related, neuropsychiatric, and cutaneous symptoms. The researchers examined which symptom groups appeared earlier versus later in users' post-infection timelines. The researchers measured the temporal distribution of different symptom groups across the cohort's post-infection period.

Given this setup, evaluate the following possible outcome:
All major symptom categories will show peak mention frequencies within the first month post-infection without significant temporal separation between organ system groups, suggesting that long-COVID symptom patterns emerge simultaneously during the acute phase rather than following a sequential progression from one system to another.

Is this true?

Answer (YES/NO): NO